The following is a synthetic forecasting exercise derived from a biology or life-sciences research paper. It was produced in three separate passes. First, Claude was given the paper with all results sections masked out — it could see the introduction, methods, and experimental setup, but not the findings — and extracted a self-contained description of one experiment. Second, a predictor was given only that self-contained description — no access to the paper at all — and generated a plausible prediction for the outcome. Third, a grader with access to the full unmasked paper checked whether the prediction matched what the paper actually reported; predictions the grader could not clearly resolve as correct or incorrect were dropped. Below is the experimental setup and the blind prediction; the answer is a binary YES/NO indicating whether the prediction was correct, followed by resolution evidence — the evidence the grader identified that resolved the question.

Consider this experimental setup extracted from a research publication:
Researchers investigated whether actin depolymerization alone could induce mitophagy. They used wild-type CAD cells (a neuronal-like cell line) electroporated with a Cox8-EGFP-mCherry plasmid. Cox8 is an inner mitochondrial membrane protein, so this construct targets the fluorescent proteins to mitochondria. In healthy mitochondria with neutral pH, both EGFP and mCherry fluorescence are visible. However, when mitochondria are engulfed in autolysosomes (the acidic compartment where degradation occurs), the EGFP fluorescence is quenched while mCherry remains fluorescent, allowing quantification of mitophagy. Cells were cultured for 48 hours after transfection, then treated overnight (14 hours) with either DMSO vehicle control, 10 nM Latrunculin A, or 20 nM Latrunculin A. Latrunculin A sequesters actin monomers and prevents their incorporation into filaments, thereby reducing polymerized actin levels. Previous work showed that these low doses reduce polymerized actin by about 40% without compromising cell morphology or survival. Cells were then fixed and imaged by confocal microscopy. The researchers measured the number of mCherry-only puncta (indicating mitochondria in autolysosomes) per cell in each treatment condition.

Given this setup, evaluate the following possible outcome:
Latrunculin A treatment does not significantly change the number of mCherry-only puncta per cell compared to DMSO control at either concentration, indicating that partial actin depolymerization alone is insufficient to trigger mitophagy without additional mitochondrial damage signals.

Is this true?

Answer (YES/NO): YES